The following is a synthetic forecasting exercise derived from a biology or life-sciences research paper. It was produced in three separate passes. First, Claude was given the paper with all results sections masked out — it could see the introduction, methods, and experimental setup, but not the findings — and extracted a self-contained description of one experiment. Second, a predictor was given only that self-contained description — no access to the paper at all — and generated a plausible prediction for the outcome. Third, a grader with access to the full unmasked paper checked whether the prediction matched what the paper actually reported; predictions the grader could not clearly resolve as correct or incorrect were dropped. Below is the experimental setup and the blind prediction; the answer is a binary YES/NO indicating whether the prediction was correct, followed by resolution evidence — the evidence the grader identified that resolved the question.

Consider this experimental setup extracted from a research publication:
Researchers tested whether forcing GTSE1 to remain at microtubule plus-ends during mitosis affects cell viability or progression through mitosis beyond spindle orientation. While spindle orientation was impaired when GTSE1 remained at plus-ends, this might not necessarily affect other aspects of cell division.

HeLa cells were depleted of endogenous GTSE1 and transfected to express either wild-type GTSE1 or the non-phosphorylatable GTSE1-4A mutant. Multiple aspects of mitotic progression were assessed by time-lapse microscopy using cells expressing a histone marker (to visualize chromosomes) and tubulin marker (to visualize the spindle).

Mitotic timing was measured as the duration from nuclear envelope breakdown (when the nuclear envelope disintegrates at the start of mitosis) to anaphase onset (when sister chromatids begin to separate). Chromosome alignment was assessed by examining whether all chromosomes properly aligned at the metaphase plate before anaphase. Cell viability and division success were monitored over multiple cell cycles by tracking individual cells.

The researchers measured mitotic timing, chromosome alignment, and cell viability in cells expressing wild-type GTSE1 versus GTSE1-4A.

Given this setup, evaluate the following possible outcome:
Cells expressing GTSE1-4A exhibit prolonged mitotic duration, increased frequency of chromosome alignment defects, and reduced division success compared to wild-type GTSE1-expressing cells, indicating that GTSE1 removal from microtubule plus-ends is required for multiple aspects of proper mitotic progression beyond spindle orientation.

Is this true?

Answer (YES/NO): NO